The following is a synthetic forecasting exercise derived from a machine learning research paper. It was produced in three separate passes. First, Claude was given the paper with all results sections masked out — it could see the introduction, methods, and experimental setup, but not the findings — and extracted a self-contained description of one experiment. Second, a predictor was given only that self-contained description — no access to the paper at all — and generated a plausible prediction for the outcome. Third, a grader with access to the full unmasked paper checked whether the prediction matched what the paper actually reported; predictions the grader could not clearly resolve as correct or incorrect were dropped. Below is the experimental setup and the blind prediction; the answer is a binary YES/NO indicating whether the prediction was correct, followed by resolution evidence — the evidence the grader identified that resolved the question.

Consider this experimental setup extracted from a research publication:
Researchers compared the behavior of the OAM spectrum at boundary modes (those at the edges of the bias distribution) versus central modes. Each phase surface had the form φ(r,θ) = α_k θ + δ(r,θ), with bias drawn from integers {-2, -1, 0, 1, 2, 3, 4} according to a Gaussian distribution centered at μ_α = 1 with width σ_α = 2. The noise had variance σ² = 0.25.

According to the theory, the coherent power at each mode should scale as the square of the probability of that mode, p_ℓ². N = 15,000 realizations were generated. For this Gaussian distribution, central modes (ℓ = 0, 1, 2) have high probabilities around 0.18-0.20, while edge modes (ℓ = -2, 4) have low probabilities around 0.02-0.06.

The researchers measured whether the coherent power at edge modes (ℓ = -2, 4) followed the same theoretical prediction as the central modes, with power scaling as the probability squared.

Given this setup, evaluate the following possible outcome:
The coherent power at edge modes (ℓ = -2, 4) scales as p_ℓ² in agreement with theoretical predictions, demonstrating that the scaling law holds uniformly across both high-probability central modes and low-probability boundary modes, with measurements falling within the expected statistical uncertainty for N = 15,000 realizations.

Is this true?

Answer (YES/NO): YES